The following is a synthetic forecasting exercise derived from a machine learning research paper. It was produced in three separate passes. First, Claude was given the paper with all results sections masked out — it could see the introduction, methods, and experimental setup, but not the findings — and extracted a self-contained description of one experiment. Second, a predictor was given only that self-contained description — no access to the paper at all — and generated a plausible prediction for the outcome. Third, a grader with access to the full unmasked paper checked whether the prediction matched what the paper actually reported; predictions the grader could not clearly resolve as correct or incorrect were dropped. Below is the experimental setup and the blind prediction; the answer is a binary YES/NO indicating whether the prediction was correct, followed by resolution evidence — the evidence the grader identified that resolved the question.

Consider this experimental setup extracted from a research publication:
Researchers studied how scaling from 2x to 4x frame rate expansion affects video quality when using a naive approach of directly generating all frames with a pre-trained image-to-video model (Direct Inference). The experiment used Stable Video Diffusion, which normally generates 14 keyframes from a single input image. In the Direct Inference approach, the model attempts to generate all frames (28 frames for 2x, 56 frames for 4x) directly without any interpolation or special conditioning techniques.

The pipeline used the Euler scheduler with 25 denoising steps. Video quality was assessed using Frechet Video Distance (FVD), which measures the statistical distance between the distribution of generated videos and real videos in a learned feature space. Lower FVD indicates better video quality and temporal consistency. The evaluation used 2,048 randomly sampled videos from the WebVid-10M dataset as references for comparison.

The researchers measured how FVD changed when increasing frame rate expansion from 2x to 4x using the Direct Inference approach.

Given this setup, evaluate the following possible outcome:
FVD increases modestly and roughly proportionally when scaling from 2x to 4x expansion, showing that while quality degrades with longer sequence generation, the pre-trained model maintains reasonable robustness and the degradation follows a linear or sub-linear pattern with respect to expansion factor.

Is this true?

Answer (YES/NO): YES